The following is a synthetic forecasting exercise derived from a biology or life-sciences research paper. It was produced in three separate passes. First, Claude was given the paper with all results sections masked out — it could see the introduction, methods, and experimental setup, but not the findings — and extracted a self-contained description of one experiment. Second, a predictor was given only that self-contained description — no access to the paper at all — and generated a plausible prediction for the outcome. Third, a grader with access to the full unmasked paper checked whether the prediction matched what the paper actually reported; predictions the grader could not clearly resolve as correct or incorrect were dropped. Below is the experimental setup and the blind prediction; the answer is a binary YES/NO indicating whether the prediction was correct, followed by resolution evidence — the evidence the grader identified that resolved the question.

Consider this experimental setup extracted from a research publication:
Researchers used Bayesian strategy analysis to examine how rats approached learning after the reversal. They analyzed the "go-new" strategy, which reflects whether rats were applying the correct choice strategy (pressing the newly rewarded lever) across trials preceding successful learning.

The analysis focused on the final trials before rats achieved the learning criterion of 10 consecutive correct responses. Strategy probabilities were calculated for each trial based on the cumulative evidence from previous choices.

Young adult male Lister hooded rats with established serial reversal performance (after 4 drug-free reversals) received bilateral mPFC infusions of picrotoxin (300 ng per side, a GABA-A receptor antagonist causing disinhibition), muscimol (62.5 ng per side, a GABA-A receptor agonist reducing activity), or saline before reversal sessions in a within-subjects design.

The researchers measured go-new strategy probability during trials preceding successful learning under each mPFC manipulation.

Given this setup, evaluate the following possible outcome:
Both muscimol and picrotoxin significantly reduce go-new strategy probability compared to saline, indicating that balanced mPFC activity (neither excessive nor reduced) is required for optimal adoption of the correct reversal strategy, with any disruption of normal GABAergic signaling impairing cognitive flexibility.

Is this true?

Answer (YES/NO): NO